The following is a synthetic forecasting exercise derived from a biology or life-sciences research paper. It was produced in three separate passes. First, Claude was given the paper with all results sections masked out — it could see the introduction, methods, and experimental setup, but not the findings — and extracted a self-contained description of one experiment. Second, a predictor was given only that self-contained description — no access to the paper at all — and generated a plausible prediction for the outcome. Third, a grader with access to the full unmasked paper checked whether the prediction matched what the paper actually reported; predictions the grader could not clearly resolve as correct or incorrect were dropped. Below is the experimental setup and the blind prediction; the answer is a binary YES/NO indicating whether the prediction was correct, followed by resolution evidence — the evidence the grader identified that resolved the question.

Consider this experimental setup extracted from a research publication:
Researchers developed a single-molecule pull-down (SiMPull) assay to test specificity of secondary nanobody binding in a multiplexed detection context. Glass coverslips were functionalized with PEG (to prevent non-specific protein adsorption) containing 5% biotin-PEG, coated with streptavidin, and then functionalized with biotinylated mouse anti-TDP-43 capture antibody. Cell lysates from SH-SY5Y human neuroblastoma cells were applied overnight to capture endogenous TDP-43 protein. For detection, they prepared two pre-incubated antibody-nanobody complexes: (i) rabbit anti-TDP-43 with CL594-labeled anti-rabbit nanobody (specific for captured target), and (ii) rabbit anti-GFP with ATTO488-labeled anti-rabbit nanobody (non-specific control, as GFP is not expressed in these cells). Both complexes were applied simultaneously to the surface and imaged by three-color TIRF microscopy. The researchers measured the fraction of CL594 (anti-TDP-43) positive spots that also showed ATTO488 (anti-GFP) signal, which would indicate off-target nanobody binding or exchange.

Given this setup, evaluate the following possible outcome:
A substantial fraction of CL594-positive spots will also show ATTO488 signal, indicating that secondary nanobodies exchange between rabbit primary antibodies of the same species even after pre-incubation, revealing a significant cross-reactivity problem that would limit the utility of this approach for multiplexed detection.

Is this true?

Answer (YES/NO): NO